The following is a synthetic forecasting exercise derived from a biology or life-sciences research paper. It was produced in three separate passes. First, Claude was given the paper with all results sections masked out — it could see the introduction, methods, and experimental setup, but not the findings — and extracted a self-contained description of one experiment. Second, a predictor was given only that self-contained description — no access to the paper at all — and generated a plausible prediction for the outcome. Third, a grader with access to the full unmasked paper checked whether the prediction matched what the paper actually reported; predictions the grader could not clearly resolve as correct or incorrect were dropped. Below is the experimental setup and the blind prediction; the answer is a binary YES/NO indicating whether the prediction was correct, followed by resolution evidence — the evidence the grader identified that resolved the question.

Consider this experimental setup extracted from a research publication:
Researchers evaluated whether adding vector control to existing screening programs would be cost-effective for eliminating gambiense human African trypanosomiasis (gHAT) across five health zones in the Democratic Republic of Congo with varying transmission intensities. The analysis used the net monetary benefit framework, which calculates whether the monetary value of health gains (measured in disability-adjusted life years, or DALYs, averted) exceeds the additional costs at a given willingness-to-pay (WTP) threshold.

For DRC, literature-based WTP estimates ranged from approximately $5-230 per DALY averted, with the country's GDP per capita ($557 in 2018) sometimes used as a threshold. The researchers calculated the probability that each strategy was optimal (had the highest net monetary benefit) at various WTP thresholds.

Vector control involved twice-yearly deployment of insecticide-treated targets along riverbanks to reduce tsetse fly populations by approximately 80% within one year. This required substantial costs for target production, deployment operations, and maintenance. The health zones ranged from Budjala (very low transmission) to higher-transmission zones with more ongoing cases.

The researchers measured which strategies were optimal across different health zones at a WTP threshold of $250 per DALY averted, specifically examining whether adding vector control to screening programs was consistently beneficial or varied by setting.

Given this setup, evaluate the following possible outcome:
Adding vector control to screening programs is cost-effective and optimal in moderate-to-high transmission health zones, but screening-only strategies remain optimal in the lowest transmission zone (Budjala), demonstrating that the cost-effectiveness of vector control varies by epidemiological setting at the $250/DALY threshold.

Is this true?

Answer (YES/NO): NO